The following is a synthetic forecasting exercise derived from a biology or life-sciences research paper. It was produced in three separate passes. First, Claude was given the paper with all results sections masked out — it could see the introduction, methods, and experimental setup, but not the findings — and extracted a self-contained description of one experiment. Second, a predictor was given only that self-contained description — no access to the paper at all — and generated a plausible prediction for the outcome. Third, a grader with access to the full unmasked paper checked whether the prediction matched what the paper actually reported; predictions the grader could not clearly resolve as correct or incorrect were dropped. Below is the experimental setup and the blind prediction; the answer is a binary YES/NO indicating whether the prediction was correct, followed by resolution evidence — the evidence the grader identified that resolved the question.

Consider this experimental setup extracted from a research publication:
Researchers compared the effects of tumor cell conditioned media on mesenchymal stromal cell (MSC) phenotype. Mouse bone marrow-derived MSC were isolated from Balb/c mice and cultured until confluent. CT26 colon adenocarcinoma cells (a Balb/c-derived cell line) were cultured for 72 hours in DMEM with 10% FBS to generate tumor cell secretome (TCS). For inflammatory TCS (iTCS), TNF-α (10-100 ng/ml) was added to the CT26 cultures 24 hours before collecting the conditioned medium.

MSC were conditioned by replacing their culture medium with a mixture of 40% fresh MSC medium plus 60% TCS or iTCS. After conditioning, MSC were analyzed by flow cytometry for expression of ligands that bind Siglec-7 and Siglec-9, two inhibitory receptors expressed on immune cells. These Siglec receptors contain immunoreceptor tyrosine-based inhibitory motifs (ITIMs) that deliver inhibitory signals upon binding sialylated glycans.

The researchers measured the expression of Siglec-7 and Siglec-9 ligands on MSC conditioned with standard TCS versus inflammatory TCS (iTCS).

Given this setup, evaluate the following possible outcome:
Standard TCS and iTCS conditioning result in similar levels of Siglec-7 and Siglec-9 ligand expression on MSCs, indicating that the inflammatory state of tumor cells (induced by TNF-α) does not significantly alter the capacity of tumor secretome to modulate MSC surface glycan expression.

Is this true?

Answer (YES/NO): NO